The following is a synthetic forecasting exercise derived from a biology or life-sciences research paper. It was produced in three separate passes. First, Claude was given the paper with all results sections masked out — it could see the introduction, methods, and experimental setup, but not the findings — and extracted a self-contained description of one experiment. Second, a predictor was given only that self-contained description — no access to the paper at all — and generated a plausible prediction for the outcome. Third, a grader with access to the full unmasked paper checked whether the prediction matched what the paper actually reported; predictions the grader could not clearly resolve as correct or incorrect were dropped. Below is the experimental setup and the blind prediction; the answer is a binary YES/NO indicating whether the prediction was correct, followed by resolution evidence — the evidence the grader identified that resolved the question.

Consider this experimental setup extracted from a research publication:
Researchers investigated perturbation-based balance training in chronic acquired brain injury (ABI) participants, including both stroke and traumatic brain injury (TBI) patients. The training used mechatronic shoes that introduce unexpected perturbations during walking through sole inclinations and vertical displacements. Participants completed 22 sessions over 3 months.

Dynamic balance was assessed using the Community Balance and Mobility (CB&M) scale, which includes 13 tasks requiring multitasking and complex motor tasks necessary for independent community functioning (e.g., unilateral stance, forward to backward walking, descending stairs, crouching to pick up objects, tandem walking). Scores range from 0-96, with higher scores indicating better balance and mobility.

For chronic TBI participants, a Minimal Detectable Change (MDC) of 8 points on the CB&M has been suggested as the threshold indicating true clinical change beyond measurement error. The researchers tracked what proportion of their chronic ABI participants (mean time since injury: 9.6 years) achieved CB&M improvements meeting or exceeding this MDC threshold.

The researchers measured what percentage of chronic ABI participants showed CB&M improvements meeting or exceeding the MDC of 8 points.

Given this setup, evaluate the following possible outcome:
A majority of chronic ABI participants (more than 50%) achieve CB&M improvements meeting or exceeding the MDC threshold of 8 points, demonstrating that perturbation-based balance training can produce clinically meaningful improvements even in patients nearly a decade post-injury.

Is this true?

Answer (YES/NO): NO